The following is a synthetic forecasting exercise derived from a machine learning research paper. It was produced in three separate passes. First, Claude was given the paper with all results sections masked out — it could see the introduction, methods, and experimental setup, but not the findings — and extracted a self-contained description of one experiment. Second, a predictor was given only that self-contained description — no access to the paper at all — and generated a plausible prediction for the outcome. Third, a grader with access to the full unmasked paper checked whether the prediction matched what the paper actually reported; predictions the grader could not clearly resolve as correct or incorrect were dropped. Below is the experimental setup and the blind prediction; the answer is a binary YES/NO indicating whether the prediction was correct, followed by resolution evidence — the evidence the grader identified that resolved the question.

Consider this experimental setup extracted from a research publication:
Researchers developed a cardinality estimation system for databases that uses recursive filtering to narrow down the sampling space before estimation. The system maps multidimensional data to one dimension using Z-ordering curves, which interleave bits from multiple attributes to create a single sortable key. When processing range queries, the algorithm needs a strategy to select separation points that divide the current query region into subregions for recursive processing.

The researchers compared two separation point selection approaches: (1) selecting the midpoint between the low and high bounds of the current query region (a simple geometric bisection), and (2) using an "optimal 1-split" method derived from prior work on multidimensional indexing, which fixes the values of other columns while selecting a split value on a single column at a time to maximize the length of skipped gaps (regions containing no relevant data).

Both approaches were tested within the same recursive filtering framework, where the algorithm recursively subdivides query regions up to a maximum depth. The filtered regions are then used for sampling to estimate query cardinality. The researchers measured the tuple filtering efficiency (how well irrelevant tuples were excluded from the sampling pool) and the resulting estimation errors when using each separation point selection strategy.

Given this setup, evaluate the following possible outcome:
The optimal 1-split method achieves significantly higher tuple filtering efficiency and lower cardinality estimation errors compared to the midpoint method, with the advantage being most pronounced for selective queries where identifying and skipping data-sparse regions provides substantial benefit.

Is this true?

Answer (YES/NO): NO